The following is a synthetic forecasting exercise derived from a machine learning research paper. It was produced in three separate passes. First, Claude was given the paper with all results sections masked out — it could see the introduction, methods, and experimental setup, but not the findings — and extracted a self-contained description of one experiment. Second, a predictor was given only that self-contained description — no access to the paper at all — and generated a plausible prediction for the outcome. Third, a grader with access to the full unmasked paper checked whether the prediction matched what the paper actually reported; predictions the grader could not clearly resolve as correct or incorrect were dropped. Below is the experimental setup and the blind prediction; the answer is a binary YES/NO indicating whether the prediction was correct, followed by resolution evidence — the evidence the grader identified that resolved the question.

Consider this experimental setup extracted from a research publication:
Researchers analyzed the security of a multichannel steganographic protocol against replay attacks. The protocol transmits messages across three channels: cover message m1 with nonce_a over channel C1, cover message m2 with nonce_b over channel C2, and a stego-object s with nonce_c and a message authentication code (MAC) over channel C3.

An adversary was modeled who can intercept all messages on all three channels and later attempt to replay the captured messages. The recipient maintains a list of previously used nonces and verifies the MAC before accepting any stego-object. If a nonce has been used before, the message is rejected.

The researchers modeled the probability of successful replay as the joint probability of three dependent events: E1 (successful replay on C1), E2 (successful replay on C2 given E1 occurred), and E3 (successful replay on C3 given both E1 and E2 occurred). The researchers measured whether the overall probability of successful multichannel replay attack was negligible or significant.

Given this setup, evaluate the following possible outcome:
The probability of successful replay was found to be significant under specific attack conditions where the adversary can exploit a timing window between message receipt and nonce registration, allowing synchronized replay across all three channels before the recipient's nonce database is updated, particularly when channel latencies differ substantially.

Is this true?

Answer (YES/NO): NO